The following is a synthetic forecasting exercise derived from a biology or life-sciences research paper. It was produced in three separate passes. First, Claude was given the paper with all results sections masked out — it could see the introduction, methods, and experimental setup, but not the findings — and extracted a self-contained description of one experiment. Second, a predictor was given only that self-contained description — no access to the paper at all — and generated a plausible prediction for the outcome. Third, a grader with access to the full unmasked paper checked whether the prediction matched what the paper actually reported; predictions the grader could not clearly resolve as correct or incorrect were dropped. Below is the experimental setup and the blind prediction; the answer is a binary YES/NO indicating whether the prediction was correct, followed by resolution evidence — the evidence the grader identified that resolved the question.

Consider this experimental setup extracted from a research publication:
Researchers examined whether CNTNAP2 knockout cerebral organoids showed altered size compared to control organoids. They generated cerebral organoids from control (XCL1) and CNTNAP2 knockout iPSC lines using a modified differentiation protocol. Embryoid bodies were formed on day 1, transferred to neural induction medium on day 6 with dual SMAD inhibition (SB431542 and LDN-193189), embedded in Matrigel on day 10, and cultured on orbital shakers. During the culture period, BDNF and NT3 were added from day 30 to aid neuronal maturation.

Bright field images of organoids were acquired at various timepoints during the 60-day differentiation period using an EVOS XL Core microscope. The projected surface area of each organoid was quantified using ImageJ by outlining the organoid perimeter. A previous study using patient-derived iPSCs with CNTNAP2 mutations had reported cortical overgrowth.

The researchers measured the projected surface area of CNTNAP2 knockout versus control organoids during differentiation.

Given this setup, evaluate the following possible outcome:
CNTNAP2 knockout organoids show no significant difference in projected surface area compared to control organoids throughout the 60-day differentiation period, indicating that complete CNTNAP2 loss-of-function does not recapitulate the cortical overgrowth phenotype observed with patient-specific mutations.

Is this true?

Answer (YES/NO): NO